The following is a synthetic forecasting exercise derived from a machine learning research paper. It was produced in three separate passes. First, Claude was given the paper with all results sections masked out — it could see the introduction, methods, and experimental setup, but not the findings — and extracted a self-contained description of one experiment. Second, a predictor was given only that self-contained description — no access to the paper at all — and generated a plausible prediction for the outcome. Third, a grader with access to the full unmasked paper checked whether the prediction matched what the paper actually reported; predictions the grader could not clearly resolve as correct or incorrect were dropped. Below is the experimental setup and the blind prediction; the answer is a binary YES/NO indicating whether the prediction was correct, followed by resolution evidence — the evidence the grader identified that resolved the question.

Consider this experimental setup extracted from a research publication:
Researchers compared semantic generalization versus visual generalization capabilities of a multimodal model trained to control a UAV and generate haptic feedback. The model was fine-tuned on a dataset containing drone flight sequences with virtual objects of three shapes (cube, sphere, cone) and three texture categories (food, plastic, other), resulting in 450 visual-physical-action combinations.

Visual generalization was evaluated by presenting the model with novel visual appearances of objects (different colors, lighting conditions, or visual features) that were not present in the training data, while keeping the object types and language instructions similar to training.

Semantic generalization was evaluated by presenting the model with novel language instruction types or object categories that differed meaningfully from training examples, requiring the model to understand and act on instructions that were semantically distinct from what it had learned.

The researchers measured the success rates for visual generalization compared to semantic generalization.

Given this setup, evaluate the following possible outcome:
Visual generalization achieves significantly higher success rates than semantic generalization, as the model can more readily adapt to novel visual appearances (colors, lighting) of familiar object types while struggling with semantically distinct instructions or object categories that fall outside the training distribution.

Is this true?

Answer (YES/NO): YES